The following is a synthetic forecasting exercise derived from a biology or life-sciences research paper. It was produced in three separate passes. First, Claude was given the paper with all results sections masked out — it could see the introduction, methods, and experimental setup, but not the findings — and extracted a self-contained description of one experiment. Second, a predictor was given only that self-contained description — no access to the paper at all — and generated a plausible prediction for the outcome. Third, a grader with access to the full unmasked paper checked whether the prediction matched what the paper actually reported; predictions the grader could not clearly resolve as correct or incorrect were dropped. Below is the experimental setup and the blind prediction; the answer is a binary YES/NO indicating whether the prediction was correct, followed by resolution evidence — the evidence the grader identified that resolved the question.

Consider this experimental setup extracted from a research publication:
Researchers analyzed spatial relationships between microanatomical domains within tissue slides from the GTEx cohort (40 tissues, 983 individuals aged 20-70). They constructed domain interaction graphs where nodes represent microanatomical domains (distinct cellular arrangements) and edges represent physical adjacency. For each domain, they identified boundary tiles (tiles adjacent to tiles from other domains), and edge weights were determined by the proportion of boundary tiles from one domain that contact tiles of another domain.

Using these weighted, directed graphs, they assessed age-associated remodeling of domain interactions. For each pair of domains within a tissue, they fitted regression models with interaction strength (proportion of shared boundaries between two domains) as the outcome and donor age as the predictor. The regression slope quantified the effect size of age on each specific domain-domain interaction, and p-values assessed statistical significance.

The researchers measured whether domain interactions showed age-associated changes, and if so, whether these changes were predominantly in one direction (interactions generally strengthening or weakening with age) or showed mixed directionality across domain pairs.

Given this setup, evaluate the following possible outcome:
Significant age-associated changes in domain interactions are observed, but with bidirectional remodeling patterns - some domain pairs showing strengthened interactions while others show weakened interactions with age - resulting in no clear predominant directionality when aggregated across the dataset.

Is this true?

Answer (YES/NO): YES